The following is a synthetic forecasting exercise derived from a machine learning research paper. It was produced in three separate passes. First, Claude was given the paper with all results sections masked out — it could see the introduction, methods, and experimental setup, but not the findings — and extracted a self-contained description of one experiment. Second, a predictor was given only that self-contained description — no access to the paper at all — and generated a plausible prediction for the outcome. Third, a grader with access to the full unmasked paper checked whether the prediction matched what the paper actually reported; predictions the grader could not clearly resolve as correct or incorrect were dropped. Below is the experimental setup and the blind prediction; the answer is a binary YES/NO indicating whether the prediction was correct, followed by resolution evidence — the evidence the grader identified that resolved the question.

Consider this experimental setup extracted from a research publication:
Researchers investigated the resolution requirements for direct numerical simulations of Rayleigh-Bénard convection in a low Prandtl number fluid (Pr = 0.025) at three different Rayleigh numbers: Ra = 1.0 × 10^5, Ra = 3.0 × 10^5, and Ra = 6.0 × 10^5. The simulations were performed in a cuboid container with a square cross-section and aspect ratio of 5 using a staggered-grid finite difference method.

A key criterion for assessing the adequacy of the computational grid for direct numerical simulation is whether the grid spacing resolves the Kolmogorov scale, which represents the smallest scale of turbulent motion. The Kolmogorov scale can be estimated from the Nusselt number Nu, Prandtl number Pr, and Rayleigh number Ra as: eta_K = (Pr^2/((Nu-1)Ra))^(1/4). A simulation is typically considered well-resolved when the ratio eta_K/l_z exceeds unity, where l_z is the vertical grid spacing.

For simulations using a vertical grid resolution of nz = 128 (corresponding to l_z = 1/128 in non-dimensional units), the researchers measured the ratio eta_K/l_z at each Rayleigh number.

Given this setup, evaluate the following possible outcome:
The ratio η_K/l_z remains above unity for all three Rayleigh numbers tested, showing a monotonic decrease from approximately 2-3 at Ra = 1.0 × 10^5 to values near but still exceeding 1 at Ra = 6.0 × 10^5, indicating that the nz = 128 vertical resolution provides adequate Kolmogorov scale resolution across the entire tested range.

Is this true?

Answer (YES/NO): NO